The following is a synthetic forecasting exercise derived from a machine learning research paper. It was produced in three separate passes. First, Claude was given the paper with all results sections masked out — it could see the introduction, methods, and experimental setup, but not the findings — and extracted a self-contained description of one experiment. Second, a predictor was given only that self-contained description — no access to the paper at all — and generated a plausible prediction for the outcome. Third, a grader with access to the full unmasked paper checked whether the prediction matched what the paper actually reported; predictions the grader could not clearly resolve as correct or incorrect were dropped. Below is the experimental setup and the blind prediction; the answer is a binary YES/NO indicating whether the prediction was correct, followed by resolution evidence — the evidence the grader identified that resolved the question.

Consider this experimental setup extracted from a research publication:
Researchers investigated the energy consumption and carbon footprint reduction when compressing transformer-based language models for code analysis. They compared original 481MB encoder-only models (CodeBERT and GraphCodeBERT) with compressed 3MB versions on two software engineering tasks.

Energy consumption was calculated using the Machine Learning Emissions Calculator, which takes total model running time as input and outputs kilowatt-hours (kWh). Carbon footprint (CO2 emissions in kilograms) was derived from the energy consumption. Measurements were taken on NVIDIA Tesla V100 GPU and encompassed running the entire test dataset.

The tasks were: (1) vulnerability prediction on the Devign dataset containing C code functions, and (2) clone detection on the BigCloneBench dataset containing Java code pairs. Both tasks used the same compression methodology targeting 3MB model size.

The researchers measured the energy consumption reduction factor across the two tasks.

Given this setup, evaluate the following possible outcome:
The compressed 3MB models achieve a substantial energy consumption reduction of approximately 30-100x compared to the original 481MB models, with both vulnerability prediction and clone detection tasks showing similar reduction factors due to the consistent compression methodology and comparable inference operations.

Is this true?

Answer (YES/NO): NO